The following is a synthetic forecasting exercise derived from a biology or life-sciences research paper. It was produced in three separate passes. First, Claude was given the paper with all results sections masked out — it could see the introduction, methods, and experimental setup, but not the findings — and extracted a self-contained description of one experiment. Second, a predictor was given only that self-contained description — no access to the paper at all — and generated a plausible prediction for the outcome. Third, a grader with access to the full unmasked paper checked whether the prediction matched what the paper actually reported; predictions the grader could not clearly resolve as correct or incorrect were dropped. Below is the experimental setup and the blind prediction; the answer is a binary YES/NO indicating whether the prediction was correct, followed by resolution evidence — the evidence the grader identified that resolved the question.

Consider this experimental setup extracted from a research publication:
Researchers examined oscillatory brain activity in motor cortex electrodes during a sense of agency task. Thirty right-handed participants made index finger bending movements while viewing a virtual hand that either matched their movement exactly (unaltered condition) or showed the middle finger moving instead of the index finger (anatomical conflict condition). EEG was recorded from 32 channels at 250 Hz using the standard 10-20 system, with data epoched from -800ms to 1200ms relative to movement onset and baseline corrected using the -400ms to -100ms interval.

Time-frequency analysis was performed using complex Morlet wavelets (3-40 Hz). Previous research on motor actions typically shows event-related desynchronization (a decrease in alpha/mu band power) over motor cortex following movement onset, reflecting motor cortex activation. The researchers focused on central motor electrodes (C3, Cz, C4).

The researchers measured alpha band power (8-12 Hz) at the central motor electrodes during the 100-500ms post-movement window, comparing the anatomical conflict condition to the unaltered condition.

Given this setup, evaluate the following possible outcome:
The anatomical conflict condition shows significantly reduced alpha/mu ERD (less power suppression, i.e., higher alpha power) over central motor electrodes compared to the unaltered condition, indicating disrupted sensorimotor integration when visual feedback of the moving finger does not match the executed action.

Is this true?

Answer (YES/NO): YES